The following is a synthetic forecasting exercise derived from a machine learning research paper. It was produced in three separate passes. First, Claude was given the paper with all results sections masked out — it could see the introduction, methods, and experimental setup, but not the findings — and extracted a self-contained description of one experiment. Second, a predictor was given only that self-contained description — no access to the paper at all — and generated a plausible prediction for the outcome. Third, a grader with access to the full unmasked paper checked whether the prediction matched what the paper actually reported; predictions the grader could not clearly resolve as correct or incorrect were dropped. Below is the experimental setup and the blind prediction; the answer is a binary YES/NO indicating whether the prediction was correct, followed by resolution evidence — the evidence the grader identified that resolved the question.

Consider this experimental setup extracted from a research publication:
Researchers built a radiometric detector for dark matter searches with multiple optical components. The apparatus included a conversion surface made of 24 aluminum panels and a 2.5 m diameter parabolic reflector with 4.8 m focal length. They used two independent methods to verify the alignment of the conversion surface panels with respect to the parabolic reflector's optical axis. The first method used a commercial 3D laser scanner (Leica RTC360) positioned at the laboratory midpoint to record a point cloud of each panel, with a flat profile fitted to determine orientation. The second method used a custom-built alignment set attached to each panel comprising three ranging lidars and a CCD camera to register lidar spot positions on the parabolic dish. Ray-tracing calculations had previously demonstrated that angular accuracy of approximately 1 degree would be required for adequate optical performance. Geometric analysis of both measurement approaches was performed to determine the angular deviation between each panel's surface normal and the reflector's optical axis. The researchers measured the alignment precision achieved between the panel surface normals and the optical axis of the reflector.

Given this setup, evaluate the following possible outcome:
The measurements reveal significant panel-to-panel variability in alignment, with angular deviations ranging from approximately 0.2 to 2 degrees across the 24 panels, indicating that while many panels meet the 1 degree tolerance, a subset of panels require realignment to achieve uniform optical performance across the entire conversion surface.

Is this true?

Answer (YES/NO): NO